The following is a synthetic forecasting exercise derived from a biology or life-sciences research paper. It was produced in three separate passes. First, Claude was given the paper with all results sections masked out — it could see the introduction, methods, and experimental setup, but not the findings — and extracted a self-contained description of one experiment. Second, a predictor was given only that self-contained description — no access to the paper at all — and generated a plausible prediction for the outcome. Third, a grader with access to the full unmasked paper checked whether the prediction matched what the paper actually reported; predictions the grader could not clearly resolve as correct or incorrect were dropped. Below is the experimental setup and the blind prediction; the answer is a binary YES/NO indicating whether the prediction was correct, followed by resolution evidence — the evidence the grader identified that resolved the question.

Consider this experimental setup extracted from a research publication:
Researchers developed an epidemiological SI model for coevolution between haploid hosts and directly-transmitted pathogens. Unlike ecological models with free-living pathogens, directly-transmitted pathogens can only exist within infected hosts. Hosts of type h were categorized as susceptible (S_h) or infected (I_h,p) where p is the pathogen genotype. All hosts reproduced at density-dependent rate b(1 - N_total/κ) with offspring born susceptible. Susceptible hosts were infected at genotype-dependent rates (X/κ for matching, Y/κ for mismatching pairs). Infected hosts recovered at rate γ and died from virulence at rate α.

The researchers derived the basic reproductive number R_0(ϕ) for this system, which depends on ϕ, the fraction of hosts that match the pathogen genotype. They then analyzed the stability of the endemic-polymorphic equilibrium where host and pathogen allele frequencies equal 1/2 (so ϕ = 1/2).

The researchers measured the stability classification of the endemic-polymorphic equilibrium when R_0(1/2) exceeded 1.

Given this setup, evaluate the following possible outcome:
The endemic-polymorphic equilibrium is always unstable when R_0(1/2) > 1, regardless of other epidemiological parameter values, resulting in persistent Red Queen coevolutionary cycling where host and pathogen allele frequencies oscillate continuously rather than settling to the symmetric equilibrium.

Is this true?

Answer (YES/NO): NO